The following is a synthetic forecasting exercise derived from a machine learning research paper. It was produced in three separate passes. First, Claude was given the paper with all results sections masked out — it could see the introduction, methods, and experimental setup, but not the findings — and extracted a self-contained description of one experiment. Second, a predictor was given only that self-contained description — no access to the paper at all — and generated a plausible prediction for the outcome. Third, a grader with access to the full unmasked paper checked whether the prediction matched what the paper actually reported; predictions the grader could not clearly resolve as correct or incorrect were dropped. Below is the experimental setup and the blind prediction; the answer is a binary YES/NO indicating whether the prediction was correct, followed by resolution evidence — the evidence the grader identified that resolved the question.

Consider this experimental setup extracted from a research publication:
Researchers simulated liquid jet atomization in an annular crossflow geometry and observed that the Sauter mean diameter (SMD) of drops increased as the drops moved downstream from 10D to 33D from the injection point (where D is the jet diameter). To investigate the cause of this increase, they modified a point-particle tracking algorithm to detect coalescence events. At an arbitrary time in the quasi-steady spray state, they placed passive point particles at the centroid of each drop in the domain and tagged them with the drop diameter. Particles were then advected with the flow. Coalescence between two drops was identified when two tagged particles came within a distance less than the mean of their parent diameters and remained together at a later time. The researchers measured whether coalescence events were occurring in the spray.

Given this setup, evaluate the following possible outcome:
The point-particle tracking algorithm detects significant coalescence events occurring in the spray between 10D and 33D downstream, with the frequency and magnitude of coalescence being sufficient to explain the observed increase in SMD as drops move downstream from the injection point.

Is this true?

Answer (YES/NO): YES